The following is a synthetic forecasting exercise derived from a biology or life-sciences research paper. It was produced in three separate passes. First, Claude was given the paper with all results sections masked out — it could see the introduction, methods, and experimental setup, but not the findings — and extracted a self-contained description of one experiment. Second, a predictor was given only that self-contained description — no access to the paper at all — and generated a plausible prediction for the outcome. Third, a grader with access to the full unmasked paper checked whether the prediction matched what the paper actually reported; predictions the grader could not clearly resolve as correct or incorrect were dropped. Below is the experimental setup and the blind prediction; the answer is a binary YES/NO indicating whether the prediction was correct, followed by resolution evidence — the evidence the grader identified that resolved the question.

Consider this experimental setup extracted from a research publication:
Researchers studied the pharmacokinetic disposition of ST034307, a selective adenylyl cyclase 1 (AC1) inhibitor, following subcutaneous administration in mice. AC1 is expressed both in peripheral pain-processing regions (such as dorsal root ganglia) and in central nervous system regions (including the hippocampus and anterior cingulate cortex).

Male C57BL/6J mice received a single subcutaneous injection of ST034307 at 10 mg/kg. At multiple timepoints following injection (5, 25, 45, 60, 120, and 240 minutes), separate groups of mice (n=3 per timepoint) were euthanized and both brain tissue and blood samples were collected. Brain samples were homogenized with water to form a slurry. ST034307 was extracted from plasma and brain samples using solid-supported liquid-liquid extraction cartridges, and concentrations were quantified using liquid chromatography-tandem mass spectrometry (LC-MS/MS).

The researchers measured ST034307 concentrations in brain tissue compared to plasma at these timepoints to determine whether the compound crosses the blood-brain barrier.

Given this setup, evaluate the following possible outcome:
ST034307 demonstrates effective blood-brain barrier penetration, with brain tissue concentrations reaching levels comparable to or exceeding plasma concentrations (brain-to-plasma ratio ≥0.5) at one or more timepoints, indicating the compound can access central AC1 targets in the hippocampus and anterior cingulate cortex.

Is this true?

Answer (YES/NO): NO